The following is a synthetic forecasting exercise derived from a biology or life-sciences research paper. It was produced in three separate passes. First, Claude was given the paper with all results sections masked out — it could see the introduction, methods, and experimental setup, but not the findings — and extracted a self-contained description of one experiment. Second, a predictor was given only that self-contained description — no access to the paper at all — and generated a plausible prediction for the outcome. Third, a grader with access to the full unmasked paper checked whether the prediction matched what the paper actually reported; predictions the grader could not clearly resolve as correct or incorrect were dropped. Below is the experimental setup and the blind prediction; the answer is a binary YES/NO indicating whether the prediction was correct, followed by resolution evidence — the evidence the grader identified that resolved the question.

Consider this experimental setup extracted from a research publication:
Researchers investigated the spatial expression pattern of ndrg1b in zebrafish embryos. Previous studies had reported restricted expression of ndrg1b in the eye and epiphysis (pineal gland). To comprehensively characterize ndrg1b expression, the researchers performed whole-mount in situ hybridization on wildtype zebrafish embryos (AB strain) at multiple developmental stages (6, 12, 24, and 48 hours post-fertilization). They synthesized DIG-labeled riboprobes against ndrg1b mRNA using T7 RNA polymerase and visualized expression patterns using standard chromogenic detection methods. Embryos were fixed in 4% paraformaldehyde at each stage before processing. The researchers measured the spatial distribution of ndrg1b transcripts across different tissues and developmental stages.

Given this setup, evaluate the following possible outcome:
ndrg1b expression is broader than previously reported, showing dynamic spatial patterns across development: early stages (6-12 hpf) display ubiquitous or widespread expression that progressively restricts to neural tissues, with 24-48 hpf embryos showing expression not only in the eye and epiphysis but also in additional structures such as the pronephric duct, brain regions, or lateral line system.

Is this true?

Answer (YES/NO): NO